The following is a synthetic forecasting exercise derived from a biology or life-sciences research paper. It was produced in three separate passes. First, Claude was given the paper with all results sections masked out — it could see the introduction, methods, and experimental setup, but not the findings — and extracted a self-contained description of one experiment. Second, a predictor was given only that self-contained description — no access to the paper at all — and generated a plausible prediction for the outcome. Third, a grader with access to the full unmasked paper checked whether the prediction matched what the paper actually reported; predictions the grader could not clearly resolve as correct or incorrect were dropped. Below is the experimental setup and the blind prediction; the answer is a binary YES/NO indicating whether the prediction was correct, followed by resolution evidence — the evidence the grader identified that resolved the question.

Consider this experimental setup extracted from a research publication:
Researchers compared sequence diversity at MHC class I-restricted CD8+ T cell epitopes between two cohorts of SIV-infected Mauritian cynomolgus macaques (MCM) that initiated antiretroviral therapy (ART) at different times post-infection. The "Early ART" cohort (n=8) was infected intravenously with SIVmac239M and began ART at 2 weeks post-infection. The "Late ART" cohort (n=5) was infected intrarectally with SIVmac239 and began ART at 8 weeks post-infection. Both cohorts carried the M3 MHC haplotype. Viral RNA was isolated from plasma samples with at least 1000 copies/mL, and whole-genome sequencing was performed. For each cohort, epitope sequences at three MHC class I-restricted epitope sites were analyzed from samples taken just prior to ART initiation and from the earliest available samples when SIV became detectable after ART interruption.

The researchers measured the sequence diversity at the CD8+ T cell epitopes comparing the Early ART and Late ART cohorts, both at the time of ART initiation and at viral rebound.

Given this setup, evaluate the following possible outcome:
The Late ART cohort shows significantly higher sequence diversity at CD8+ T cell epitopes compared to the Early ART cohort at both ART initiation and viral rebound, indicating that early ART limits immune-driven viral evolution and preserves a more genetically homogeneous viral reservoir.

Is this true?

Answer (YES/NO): NO